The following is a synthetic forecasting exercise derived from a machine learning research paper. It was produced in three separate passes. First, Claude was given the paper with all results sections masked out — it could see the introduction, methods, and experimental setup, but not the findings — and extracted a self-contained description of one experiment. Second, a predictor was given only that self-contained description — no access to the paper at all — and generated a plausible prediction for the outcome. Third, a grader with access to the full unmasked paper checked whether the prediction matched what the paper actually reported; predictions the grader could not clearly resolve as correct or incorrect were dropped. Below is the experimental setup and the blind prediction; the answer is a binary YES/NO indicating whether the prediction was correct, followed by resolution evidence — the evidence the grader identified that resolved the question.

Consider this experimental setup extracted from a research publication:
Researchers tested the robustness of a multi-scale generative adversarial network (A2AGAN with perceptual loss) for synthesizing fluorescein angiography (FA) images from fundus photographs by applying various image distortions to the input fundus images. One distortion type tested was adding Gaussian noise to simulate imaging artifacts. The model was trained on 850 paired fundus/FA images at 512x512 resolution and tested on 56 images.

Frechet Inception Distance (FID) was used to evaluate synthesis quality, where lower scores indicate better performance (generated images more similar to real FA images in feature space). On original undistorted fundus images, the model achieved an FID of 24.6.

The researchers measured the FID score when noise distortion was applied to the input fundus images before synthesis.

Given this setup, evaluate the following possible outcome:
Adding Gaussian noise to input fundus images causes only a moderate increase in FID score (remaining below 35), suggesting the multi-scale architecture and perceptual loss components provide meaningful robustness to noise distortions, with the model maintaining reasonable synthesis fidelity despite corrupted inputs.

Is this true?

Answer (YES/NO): NO